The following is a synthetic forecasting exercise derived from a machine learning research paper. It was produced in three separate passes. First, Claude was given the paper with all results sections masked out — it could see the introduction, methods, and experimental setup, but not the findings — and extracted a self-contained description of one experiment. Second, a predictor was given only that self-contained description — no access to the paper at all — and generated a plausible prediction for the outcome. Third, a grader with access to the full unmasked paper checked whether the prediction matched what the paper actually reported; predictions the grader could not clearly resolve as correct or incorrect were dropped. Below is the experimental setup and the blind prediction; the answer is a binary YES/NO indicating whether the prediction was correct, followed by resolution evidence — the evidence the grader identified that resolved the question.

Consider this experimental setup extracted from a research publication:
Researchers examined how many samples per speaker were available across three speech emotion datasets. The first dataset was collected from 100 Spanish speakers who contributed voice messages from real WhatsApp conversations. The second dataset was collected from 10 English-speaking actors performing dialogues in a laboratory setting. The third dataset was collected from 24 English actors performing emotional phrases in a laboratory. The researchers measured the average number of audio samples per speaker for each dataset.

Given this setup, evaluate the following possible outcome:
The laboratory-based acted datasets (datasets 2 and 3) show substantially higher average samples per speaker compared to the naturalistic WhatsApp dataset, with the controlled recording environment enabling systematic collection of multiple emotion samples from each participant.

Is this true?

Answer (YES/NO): YES